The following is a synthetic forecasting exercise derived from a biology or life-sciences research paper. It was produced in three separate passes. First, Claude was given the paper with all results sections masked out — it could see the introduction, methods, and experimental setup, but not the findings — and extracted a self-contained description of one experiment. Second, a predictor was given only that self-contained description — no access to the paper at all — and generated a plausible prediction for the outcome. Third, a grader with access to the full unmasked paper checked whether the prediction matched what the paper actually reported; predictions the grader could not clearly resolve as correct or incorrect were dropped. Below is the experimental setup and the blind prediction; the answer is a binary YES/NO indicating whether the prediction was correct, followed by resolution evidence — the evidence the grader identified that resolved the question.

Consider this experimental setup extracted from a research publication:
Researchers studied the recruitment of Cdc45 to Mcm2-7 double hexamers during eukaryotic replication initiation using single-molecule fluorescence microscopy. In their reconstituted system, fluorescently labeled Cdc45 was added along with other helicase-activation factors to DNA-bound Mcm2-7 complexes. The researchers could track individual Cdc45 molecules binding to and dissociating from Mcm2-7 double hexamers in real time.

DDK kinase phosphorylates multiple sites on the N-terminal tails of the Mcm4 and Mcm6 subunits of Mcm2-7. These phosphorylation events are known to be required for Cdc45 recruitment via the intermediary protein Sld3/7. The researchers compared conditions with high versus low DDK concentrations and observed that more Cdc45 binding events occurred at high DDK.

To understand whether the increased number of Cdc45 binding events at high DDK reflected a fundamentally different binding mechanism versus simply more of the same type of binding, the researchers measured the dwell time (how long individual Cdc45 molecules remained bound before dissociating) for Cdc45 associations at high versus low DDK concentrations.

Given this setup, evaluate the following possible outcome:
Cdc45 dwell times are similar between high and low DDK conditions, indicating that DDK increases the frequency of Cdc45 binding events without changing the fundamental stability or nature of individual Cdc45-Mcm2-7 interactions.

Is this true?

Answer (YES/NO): YES